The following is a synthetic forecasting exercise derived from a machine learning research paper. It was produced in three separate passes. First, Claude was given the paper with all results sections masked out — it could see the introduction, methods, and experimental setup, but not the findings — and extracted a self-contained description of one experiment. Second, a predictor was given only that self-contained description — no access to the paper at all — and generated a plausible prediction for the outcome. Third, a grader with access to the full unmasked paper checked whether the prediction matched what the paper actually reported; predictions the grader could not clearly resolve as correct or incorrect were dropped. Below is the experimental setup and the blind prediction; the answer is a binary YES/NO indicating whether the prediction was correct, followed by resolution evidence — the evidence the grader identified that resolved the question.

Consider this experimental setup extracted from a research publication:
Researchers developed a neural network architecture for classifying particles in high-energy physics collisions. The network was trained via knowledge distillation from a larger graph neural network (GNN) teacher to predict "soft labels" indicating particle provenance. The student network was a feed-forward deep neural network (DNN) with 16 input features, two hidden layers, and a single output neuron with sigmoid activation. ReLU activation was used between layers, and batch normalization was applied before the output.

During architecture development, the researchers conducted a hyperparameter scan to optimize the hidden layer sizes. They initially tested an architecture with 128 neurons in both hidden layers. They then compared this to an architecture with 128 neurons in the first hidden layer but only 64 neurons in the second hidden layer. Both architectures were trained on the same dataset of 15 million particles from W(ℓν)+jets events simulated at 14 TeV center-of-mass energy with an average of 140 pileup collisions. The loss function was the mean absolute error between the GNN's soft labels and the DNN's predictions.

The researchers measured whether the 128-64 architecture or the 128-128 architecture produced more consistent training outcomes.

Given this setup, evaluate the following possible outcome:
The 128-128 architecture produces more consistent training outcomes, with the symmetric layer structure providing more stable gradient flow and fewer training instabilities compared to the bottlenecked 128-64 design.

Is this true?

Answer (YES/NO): NO